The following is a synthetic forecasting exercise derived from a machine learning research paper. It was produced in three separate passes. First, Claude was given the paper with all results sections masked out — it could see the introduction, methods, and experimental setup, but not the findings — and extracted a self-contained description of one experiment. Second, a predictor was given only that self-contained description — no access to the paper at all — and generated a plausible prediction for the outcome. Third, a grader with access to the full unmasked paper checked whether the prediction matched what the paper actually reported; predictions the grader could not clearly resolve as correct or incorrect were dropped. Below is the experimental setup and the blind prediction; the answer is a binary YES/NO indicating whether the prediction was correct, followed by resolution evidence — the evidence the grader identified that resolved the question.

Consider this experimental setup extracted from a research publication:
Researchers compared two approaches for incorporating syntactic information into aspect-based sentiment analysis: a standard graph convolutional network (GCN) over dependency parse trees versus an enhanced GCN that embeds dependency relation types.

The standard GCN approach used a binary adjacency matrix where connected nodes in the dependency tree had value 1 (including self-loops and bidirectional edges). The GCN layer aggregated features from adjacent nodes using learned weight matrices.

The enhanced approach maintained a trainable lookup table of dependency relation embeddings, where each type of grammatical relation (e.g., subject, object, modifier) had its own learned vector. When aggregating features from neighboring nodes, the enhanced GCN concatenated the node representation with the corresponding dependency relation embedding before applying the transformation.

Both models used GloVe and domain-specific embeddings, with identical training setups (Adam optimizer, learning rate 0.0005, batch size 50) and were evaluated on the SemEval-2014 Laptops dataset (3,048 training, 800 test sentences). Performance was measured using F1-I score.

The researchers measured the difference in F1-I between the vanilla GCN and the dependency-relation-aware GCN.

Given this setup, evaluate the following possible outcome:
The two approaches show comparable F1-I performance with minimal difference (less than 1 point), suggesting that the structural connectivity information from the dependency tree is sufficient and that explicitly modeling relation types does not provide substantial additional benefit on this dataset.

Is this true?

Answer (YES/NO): NO